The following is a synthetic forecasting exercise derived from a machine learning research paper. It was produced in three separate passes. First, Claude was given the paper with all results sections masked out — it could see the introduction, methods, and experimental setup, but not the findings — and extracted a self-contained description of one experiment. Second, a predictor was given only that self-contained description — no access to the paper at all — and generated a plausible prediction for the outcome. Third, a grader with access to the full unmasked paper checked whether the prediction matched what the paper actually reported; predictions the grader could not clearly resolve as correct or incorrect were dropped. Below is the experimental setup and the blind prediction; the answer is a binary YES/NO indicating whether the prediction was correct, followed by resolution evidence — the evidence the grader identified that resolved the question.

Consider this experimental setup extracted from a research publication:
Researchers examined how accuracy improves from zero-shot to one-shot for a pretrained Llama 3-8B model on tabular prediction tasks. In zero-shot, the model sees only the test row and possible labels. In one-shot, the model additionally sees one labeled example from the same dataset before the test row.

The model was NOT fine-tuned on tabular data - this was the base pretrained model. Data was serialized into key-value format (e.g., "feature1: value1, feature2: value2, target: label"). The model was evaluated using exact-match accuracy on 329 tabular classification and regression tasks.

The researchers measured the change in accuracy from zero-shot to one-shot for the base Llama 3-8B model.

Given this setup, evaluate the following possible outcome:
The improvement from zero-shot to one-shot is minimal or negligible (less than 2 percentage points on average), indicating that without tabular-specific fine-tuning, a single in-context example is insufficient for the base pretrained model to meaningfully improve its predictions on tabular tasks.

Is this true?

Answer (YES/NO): NO